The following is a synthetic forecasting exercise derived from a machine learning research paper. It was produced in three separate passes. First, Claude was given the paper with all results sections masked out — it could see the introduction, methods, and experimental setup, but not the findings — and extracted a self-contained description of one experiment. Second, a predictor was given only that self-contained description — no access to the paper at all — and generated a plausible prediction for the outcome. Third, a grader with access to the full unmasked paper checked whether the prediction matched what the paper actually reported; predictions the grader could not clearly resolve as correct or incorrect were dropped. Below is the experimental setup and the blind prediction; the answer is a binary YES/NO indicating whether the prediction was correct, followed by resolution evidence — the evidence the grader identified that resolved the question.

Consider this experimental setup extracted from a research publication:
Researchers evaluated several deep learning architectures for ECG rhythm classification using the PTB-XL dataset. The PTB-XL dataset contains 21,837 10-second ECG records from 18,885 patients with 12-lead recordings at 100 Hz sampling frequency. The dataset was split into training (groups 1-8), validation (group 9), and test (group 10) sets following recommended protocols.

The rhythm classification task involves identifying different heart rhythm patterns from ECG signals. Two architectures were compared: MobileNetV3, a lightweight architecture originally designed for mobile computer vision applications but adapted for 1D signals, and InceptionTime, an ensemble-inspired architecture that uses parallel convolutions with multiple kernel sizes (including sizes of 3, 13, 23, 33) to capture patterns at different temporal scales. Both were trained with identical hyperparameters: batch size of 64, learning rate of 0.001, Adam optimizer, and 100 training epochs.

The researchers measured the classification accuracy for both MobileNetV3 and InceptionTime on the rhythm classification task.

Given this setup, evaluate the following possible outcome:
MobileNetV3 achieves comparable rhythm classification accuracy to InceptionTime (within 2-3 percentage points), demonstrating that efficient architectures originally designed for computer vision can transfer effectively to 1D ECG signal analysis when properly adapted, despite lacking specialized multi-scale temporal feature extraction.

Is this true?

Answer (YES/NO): YES